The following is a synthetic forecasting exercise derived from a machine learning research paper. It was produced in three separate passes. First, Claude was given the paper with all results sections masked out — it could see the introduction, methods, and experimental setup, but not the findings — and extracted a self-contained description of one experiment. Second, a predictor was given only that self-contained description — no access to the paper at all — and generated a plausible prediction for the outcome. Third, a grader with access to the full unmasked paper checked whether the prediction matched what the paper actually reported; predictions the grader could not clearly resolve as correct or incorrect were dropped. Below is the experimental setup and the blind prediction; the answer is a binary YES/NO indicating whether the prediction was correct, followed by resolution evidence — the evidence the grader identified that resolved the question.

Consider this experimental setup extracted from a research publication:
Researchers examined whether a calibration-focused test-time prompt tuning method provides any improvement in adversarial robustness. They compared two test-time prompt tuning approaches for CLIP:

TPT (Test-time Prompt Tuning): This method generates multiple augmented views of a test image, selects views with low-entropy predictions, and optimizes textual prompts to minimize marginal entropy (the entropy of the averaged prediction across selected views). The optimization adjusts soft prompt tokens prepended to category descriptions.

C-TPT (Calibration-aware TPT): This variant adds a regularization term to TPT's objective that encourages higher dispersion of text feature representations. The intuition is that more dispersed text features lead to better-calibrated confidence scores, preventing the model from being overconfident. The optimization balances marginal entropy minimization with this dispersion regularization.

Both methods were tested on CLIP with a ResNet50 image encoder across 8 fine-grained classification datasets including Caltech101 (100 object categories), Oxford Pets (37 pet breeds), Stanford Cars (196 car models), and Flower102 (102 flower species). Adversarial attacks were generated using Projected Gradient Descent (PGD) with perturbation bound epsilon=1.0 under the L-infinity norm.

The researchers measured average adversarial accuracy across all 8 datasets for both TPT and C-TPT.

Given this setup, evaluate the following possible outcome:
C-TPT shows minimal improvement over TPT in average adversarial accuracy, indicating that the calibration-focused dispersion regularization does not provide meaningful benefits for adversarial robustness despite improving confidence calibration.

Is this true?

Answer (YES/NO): NO